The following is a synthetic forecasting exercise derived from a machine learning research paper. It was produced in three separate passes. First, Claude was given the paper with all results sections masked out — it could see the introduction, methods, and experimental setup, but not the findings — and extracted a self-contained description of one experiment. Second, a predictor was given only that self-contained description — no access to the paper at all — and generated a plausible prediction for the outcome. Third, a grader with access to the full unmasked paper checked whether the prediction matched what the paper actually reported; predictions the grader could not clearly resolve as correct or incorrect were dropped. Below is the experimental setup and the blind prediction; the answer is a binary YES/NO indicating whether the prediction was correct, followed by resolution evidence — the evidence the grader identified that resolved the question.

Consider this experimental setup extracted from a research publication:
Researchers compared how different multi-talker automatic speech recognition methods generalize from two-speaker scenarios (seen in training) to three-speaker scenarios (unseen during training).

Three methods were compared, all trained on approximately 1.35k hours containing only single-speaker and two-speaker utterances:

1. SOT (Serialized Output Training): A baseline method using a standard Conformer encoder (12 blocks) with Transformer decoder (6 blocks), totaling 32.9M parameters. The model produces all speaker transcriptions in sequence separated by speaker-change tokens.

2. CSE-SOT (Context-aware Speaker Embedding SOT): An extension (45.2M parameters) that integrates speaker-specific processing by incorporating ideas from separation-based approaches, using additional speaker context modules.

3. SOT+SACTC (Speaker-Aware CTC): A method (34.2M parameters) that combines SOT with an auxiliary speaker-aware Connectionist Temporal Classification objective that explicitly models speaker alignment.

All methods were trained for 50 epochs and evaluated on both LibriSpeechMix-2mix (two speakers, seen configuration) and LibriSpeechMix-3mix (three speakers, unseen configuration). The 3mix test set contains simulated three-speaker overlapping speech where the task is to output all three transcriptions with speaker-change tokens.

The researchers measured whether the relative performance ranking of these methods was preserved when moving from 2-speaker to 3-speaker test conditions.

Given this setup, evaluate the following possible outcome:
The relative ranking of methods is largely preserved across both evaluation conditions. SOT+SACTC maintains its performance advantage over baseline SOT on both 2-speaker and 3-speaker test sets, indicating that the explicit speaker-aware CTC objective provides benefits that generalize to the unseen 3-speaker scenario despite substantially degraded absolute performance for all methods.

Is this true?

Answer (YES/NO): YES